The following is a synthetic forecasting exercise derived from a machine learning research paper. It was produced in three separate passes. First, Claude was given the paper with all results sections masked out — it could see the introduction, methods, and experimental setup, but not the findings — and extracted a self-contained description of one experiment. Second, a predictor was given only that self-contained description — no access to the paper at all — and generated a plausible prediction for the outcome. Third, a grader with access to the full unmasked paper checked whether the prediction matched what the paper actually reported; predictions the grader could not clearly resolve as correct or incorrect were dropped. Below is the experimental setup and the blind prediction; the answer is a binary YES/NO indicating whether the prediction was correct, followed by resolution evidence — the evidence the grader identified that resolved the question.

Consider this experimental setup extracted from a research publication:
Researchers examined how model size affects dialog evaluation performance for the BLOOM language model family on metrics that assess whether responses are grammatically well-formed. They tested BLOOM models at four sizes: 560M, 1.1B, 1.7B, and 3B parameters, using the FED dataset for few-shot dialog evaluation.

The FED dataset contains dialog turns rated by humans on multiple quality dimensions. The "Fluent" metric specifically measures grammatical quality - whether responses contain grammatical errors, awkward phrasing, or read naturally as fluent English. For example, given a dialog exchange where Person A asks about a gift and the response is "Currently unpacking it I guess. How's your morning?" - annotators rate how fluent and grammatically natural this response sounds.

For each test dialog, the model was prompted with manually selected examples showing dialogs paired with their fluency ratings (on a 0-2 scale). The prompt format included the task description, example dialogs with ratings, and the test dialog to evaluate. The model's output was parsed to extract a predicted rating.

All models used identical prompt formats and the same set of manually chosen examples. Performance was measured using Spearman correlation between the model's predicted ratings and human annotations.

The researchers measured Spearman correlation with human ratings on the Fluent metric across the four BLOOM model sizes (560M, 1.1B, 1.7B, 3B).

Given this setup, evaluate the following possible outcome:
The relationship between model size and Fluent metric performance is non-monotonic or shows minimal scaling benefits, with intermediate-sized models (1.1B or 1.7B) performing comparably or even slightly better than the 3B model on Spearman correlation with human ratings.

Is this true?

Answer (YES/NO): YES